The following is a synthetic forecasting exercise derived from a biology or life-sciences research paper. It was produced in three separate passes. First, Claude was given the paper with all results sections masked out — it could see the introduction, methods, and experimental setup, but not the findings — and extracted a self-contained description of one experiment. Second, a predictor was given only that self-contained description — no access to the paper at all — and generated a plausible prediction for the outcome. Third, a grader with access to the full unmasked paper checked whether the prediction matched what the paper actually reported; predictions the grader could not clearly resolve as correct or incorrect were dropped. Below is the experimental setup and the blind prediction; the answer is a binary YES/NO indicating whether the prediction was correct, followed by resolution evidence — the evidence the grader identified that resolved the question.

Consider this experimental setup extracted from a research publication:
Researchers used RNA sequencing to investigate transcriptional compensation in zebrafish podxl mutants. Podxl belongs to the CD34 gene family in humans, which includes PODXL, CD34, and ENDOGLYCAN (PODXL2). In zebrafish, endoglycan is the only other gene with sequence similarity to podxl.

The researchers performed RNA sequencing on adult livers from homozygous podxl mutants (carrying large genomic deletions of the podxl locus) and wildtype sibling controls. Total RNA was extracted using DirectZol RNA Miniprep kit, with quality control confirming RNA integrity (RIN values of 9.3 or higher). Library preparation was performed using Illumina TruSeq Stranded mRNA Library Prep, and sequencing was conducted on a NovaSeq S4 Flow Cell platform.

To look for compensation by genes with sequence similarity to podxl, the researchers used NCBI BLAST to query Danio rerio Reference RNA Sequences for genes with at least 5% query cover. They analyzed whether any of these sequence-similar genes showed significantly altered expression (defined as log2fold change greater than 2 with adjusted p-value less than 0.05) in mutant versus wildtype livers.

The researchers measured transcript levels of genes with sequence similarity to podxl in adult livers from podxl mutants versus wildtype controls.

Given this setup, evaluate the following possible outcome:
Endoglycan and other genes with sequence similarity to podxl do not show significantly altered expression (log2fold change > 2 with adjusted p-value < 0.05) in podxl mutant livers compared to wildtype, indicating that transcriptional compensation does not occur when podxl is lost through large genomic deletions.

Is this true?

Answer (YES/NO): YES